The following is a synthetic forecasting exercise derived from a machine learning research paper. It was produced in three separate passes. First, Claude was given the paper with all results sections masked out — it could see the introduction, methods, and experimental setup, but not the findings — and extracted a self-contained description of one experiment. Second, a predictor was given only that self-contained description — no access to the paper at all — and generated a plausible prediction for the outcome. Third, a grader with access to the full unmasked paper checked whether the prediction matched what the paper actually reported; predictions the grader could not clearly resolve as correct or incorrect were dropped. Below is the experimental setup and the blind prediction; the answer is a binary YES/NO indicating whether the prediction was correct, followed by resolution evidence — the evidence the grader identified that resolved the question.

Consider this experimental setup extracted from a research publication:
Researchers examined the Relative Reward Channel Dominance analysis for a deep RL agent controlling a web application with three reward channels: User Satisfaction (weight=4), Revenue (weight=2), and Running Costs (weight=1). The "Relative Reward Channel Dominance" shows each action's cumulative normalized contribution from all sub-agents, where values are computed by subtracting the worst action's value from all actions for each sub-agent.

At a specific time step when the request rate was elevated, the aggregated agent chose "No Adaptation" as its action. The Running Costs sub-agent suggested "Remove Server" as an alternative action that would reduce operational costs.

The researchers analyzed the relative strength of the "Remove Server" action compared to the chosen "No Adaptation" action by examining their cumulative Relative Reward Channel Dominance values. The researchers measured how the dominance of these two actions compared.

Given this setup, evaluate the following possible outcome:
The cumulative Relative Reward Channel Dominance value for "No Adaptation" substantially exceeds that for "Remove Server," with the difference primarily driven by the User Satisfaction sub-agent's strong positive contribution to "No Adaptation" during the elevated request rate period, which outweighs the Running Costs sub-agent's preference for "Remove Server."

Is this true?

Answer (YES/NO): YES